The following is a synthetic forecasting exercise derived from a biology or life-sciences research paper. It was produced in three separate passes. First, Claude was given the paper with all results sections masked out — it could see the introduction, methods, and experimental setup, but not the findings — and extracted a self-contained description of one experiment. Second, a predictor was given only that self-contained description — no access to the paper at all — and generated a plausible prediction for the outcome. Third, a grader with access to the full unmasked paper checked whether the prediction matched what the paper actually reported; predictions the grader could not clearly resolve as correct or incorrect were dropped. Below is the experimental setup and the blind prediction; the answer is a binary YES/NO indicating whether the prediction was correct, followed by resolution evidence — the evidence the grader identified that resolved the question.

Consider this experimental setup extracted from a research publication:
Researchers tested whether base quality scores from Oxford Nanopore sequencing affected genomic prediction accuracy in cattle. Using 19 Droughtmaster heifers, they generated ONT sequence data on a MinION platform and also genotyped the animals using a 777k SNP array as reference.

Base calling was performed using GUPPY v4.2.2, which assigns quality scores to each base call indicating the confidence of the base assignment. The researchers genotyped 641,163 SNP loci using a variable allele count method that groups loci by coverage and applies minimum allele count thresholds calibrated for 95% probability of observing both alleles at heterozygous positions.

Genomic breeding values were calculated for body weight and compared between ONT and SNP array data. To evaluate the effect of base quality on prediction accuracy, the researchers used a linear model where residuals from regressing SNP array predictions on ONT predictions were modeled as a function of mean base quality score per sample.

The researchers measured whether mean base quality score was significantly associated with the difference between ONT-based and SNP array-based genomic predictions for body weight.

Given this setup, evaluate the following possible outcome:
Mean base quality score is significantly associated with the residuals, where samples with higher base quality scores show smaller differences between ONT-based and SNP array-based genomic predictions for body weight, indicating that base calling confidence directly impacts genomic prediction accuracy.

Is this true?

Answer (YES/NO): NO